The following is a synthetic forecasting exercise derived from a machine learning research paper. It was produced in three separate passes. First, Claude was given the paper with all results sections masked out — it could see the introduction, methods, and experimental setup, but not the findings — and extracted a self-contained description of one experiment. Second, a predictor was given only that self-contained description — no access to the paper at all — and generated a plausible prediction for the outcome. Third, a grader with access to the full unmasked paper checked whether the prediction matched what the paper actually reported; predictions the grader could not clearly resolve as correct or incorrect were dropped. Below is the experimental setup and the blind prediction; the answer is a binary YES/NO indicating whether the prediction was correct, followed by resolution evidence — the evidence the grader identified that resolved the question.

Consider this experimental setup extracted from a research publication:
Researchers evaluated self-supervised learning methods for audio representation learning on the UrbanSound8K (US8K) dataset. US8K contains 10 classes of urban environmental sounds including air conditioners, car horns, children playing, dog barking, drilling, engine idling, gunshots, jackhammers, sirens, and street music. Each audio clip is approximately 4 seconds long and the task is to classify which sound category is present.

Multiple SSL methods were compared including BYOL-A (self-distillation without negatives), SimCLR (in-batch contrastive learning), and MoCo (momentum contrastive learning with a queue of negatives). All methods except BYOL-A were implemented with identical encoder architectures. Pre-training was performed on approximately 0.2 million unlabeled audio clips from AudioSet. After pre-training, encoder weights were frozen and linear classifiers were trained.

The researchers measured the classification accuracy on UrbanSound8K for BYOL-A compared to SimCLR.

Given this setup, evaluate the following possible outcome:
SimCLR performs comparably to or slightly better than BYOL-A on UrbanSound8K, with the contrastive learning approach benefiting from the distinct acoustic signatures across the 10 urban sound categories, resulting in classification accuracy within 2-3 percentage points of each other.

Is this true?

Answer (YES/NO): NO